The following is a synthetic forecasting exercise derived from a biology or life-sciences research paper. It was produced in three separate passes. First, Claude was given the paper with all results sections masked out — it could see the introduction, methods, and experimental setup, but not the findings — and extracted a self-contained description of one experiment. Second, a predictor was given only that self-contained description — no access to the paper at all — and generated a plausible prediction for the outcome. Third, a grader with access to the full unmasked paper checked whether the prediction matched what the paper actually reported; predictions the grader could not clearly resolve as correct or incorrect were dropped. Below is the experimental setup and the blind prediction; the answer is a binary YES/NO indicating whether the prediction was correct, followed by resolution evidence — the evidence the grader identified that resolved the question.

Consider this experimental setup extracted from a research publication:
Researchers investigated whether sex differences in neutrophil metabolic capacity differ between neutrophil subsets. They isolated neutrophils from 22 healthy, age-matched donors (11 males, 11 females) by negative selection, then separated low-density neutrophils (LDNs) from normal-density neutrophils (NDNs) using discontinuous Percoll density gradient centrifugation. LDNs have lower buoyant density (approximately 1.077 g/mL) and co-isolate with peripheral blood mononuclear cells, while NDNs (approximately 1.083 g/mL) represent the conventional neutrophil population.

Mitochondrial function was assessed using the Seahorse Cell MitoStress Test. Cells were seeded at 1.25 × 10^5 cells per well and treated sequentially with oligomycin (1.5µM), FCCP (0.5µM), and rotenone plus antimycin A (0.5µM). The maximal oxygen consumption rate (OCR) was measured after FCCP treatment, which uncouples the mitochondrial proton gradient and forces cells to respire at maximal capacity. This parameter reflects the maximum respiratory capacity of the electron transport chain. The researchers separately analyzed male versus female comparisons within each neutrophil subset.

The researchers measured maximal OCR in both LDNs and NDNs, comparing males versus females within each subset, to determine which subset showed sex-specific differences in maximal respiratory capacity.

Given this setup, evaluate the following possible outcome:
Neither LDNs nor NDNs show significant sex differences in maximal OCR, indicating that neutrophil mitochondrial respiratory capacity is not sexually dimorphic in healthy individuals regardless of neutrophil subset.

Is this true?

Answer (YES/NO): YES